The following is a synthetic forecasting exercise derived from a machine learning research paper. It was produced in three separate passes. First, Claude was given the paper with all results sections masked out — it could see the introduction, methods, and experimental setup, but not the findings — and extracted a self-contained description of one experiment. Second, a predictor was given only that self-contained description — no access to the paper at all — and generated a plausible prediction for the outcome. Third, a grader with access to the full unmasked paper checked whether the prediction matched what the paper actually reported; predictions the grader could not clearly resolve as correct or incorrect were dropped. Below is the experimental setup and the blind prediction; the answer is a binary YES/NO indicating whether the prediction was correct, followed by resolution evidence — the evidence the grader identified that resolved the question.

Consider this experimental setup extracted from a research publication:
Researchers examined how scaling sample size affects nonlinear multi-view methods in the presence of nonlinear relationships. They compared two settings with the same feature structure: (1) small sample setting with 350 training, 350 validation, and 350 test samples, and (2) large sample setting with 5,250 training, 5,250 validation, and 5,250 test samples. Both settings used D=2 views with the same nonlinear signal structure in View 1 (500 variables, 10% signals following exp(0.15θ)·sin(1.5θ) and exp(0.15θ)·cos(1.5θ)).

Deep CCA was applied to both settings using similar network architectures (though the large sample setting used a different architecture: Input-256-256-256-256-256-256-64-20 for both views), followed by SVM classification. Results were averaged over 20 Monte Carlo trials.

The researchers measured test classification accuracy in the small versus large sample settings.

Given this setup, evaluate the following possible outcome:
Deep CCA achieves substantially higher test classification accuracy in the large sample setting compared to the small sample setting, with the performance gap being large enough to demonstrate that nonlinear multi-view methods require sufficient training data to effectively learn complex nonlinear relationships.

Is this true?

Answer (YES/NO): NO